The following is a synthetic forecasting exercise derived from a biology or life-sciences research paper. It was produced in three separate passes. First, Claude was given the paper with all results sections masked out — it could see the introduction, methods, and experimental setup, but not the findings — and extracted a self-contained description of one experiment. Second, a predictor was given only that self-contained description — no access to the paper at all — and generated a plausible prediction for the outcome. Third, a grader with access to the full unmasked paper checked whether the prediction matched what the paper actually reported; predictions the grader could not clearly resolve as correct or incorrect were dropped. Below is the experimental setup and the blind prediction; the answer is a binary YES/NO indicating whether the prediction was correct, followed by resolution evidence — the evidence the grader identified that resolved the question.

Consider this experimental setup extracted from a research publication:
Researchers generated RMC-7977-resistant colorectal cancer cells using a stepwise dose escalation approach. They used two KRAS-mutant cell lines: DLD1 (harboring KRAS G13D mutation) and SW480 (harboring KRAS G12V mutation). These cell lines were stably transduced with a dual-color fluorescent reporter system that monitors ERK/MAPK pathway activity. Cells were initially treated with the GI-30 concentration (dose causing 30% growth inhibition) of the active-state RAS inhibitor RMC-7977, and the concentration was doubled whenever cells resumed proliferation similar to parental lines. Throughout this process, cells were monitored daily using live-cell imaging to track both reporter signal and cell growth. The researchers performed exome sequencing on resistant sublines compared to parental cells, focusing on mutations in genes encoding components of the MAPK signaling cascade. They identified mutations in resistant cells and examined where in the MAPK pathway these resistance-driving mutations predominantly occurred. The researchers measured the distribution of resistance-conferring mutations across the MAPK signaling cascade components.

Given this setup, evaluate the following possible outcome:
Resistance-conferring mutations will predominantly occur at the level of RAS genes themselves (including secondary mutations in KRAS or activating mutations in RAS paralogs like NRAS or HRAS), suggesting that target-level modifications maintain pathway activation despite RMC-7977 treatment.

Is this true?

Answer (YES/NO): NO